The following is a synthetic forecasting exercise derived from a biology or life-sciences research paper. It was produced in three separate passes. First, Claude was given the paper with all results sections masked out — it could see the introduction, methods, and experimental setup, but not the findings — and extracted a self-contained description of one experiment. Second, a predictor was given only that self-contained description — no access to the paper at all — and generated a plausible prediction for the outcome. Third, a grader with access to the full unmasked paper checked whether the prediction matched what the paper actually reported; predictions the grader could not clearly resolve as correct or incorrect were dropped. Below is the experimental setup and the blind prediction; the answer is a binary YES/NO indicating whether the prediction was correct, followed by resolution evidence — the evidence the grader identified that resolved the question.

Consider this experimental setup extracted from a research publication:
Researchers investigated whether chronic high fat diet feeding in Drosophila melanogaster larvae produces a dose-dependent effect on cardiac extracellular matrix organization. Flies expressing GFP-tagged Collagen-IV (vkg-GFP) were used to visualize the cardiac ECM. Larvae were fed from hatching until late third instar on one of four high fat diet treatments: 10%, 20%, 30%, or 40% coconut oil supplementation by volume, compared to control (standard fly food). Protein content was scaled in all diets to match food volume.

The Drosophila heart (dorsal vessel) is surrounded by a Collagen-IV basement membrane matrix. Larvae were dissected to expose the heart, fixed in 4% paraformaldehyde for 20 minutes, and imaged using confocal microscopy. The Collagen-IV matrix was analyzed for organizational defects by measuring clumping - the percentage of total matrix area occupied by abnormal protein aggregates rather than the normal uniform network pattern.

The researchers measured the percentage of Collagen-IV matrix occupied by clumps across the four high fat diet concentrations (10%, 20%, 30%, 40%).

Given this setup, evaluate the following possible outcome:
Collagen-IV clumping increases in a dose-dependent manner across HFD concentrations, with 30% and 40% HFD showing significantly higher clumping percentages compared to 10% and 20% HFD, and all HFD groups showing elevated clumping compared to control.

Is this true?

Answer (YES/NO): YES